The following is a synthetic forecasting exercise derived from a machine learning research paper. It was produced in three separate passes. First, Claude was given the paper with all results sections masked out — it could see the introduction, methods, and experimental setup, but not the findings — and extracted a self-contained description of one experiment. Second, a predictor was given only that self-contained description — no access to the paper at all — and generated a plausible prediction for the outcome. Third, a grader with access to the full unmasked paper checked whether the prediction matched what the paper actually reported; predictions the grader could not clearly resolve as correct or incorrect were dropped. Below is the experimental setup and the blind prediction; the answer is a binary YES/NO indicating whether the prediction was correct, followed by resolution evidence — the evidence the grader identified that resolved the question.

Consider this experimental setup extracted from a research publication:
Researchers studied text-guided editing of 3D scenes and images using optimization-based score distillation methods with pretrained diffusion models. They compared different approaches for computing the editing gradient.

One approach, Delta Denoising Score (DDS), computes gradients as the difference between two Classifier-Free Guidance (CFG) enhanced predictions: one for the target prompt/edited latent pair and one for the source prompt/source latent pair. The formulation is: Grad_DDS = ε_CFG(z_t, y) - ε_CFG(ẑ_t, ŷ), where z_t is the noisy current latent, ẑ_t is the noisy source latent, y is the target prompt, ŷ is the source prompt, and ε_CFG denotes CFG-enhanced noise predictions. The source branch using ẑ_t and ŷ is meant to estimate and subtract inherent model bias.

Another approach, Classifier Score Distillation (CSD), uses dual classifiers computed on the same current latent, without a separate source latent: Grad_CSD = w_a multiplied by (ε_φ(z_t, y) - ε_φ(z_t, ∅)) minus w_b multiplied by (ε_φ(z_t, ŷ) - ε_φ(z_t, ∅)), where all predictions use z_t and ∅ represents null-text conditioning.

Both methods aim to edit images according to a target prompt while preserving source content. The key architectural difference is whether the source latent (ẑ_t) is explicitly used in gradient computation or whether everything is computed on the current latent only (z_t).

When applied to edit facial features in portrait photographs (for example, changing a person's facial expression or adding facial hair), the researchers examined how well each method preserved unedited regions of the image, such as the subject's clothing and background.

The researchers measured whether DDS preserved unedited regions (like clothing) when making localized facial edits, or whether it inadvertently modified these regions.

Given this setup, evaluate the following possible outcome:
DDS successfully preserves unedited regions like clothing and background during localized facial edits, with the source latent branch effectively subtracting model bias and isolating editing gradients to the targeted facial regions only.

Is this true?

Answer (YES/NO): NO